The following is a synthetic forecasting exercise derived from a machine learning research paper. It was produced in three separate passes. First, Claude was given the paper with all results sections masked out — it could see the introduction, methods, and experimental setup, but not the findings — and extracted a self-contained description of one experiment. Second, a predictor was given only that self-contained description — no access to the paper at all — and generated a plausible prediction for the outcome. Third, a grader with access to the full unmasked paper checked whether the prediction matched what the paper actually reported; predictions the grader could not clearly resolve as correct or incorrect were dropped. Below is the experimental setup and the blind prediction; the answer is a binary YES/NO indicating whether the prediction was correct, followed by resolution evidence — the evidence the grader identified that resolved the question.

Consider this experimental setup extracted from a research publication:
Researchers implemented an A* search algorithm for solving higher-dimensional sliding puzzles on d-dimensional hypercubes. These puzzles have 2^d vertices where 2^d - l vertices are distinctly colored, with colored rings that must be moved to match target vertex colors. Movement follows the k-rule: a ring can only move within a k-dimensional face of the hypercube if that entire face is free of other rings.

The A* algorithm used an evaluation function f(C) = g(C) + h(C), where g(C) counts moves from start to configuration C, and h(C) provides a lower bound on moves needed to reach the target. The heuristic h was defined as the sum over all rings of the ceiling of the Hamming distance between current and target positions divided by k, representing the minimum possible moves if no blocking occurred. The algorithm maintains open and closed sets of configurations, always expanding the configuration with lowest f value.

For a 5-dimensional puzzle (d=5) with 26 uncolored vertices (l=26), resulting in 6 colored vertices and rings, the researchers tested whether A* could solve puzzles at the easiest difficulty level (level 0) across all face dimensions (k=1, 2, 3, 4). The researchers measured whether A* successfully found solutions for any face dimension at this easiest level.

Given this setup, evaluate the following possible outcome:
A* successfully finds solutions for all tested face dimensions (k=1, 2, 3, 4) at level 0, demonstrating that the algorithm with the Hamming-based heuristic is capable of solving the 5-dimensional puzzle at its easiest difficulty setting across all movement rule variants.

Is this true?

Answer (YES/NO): NO